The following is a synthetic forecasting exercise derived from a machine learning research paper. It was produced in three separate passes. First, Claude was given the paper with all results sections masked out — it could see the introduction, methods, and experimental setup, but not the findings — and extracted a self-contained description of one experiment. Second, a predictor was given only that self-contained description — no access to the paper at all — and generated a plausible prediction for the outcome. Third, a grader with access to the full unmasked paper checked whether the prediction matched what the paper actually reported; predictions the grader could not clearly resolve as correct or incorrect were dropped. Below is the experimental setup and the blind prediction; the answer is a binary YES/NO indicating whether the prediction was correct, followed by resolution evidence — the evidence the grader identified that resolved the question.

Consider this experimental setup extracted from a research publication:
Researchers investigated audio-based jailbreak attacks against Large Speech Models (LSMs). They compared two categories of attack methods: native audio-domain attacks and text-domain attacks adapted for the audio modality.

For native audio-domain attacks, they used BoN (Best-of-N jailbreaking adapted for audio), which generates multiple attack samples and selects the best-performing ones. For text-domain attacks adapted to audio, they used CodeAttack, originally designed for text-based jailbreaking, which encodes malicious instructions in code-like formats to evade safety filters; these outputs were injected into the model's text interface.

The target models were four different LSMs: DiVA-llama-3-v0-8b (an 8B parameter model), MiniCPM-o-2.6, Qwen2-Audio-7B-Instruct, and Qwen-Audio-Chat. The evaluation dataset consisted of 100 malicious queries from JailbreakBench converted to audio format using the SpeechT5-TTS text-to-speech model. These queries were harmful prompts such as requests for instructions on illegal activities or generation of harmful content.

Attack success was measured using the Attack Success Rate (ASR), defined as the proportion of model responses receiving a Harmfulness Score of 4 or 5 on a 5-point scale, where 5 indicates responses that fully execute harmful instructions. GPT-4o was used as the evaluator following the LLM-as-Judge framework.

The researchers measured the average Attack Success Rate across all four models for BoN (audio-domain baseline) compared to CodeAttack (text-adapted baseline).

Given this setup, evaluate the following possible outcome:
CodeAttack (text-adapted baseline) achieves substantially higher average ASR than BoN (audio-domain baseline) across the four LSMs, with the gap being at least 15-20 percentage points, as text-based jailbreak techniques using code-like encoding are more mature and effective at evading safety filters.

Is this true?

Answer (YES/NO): NO